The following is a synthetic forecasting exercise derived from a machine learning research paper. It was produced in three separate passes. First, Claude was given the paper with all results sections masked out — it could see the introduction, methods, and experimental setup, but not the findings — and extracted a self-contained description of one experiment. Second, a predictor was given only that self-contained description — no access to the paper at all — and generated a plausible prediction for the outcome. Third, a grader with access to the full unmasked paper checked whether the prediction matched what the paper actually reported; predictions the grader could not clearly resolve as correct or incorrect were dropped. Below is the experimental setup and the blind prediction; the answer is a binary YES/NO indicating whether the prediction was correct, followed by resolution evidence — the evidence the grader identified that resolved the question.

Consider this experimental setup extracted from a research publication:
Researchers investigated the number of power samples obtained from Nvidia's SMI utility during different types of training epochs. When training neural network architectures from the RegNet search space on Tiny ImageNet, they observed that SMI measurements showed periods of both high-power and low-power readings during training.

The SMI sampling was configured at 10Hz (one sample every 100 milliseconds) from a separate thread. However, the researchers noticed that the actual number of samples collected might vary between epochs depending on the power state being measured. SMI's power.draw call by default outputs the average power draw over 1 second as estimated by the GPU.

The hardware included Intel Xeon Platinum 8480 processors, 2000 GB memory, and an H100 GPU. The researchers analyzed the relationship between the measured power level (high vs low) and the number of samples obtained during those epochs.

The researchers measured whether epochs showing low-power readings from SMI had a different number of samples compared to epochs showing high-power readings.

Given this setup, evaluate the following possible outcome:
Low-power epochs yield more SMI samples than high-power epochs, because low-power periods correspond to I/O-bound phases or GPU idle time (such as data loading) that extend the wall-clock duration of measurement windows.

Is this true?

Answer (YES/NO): NO